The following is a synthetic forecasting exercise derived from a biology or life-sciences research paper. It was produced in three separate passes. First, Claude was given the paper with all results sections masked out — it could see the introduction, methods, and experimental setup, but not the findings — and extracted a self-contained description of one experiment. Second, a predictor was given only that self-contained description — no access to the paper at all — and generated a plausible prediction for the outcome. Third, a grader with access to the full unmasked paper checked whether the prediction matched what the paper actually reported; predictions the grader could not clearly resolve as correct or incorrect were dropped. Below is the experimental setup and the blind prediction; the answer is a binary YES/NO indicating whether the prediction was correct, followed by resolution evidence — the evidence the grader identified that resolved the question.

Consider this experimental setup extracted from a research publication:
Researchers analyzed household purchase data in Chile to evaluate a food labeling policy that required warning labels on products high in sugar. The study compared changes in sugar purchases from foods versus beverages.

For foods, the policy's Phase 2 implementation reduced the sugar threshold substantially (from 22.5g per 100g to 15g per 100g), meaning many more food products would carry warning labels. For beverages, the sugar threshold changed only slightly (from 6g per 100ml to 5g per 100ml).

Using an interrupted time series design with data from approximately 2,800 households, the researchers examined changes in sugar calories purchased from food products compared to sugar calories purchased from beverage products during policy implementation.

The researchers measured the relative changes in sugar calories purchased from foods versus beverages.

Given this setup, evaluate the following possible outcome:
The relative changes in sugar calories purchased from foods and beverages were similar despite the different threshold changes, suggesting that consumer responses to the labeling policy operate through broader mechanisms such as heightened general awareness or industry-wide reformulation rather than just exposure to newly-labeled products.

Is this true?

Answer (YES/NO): NO